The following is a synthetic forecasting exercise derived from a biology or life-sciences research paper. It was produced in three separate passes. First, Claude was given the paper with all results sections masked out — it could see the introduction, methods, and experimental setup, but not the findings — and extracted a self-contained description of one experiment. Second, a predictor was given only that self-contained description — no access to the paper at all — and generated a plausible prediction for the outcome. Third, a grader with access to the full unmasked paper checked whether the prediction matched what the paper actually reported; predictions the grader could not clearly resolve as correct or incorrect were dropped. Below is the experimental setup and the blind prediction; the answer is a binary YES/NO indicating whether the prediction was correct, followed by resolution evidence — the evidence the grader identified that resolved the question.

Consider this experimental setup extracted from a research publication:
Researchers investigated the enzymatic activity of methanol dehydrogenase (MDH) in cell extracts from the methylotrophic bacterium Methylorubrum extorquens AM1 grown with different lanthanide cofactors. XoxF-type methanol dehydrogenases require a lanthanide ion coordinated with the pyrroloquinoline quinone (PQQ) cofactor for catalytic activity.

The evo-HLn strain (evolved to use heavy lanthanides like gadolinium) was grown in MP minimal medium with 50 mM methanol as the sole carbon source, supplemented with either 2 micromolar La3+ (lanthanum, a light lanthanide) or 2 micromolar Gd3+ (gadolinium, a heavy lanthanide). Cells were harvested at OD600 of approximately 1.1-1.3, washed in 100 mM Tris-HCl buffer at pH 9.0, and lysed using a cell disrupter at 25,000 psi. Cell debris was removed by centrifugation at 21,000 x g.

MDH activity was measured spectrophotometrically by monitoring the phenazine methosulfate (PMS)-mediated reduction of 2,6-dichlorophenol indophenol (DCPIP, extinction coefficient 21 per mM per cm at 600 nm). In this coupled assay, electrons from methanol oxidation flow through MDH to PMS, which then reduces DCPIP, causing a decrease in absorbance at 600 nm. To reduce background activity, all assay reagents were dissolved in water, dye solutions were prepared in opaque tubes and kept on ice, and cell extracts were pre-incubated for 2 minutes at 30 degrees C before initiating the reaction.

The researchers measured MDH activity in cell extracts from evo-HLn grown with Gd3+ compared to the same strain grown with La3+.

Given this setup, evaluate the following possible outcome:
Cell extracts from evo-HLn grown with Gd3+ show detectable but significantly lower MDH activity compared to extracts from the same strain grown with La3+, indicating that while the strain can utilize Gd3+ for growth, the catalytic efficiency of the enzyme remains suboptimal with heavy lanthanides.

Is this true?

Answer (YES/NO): YES